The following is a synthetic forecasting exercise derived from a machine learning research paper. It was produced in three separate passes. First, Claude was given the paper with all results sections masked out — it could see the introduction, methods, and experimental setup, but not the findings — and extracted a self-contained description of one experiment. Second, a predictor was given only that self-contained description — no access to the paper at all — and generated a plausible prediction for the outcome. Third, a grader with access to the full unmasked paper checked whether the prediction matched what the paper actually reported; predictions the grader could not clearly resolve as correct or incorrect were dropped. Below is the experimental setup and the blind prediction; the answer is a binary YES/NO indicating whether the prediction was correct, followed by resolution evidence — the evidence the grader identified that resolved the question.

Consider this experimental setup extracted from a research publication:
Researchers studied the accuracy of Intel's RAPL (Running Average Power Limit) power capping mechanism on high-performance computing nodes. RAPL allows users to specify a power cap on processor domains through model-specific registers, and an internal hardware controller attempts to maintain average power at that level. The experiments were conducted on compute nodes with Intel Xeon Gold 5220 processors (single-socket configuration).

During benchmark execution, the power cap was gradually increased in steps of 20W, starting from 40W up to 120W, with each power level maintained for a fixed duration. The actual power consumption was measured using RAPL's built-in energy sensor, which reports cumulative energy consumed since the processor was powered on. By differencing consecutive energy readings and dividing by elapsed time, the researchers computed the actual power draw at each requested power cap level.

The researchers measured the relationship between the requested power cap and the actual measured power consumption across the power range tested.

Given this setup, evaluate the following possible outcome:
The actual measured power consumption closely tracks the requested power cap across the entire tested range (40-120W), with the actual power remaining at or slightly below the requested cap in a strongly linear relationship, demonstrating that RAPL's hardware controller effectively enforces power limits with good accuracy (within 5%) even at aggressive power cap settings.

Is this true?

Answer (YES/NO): NO